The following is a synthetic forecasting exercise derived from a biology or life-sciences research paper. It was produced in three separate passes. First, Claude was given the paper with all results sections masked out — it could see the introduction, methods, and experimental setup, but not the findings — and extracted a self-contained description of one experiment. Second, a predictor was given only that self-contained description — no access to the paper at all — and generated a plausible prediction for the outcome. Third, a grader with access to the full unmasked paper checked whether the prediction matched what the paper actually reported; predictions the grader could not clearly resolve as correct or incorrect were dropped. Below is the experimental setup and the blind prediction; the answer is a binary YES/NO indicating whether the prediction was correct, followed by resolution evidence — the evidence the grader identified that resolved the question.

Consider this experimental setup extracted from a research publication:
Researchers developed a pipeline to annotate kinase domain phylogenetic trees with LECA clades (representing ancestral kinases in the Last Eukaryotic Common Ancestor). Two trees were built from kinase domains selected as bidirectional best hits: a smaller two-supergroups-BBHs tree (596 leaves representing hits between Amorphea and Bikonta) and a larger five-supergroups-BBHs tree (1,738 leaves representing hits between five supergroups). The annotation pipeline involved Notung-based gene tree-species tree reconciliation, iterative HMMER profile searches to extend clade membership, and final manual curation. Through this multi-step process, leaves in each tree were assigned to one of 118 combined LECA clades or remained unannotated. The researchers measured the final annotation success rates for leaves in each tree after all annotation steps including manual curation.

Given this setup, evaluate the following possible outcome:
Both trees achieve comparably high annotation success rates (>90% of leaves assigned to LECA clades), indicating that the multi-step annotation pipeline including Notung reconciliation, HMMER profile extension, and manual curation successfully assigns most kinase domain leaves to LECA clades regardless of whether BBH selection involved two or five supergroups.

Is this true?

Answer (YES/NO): YES